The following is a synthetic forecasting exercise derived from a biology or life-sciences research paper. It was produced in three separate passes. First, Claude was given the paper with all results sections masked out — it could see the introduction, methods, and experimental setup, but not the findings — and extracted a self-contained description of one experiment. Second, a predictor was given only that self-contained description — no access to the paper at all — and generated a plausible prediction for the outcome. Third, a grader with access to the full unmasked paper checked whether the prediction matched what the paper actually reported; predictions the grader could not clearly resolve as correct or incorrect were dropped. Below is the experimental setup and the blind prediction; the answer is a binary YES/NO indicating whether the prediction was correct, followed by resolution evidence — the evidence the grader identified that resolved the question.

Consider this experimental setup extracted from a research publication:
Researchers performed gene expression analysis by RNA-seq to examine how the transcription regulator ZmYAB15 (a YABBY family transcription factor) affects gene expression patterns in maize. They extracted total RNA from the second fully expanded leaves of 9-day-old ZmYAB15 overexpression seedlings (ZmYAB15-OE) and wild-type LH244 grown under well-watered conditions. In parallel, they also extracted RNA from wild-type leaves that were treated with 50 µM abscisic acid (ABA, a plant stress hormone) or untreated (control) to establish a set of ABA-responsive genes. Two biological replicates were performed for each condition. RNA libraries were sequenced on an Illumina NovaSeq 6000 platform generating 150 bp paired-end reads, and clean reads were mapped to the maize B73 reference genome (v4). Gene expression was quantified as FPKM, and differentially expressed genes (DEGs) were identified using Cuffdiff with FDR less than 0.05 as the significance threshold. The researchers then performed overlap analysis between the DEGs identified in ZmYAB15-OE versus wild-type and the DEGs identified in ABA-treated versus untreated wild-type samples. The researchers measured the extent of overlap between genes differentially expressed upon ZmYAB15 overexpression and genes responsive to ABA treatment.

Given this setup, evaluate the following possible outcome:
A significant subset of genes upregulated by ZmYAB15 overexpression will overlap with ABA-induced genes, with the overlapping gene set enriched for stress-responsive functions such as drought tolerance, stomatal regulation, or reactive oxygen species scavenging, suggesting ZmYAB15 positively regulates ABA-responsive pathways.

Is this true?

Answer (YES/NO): NO